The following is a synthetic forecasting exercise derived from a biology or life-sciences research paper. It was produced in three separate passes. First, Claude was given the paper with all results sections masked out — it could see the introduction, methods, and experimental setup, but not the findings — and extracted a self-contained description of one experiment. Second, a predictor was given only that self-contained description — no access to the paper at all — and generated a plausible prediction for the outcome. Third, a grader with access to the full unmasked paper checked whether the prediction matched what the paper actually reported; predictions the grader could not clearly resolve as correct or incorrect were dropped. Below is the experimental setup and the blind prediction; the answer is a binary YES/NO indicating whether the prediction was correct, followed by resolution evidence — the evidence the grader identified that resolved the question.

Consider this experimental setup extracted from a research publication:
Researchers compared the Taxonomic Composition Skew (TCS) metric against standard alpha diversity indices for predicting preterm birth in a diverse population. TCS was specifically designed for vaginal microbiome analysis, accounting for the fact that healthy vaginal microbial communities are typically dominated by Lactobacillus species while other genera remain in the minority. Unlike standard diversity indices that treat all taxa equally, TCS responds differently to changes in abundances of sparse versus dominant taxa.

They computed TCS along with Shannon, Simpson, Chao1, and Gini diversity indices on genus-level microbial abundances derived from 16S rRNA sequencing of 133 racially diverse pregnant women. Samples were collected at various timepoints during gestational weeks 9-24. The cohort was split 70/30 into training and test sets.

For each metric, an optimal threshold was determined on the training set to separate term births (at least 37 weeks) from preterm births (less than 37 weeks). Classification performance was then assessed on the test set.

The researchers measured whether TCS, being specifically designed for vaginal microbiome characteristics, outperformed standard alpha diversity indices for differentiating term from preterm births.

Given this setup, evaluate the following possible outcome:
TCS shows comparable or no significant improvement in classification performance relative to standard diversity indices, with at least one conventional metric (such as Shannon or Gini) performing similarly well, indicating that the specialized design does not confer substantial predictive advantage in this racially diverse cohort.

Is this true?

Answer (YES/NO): NO